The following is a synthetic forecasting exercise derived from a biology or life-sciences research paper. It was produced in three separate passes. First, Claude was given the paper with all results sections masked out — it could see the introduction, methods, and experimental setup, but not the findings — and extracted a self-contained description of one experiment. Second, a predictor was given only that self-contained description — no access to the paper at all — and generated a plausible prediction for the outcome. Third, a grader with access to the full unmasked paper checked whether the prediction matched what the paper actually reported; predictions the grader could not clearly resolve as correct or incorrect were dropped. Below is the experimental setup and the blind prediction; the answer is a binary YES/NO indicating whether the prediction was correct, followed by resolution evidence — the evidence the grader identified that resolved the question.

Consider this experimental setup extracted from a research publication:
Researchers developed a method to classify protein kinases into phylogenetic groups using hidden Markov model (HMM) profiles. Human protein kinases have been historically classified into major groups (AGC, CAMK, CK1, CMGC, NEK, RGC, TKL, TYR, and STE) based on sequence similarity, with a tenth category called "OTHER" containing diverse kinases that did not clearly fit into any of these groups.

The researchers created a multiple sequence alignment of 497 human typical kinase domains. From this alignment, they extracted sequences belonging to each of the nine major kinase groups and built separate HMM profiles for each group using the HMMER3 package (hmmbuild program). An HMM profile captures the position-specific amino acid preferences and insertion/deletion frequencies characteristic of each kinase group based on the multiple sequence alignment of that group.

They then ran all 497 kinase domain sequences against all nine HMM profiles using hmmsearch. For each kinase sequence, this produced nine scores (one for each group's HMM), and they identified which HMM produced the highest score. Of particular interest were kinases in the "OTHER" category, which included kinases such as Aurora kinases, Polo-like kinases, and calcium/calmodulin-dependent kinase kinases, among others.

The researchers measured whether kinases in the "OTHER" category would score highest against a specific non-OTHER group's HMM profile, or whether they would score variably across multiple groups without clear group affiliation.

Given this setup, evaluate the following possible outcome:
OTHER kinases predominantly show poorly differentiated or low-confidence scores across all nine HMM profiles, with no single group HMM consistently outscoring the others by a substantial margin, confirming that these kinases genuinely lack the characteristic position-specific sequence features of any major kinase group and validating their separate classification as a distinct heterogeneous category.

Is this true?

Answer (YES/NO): NO